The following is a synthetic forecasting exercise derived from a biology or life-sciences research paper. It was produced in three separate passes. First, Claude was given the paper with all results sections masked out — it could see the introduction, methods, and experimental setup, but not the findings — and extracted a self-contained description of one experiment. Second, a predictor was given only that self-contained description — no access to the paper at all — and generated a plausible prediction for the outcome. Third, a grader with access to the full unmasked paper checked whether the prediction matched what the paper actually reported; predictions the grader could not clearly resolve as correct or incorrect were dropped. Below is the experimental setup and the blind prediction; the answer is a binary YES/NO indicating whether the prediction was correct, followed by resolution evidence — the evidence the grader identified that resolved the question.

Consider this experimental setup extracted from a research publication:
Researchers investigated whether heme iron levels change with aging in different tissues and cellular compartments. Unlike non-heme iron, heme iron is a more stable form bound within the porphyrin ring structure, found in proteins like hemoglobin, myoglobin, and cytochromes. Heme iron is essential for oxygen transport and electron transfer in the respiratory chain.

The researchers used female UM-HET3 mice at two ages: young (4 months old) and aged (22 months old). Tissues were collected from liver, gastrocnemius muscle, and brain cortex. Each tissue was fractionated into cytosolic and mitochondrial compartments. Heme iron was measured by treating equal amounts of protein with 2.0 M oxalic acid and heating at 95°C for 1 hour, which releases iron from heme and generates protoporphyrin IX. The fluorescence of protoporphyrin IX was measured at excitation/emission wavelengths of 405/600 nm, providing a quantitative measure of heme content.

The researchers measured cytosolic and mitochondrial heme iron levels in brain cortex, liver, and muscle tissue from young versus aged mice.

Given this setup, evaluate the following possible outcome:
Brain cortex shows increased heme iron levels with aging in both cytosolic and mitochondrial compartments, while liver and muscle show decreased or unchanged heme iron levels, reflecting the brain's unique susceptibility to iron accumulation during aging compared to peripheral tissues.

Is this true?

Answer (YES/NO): NO